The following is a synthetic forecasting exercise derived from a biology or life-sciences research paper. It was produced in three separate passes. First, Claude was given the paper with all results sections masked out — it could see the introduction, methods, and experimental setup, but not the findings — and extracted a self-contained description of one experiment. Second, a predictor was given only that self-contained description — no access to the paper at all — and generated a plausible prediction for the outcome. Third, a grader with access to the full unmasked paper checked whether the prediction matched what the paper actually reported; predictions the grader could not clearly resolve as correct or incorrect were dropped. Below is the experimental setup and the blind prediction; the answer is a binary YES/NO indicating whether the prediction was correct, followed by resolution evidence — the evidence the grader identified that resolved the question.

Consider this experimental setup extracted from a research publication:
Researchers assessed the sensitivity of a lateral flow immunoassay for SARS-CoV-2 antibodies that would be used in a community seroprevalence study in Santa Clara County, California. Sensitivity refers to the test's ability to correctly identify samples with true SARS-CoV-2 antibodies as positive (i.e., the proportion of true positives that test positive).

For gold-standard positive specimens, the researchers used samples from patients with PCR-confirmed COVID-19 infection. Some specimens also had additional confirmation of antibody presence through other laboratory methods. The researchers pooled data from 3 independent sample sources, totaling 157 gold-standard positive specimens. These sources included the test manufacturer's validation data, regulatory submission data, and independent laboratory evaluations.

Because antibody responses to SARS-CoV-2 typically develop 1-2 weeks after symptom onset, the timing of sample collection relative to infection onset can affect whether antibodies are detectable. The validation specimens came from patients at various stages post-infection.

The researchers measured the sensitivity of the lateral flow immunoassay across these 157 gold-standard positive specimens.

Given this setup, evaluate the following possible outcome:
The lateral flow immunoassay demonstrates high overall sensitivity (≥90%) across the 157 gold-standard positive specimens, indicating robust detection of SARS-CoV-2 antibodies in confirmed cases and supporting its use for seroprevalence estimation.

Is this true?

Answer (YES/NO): NO